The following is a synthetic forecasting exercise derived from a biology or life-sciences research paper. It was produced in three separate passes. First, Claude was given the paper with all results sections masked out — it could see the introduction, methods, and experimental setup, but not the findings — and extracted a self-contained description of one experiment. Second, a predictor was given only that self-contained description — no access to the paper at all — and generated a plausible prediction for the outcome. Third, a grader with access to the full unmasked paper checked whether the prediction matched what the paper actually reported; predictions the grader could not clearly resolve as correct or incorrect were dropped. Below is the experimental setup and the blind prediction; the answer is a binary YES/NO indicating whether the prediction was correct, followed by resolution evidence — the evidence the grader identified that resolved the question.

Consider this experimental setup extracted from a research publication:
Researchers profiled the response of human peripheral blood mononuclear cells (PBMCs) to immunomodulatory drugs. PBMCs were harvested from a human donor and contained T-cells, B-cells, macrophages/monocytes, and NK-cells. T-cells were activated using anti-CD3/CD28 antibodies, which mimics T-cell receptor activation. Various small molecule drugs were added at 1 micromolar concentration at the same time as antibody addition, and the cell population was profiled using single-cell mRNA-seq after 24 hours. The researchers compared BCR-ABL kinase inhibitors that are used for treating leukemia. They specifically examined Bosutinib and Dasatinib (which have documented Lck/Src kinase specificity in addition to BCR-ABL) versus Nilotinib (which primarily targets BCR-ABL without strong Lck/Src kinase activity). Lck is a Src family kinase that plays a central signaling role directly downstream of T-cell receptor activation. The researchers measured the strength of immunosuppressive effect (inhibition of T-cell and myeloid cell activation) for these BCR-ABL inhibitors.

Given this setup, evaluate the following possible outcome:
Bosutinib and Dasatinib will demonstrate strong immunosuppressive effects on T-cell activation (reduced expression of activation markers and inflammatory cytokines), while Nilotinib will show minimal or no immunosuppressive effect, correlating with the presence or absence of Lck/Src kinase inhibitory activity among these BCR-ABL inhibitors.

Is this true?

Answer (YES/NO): YES